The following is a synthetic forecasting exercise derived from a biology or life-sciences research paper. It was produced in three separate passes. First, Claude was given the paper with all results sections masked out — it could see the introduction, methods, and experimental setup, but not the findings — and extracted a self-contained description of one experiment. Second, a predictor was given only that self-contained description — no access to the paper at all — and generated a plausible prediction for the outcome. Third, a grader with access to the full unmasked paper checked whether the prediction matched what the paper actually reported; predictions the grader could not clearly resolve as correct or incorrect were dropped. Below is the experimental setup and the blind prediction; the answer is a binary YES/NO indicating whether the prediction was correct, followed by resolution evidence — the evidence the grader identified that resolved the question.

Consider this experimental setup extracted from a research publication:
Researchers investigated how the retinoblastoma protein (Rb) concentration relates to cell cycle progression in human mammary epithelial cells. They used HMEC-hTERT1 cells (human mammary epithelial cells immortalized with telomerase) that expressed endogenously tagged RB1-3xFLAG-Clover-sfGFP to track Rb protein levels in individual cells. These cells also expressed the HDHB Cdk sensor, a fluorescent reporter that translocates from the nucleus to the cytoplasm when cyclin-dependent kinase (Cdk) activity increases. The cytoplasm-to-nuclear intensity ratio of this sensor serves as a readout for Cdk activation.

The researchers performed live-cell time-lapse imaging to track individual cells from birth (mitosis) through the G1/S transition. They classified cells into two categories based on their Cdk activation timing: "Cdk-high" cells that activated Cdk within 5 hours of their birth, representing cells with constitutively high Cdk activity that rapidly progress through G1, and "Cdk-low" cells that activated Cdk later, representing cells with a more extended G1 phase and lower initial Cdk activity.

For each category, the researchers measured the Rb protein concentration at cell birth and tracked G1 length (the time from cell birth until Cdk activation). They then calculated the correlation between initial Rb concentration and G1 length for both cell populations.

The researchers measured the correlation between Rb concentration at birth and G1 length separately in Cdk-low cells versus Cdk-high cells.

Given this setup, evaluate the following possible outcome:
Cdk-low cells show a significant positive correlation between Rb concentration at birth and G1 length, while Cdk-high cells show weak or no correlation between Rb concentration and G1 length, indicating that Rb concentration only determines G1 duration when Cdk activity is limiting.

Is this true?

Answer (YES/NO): YES